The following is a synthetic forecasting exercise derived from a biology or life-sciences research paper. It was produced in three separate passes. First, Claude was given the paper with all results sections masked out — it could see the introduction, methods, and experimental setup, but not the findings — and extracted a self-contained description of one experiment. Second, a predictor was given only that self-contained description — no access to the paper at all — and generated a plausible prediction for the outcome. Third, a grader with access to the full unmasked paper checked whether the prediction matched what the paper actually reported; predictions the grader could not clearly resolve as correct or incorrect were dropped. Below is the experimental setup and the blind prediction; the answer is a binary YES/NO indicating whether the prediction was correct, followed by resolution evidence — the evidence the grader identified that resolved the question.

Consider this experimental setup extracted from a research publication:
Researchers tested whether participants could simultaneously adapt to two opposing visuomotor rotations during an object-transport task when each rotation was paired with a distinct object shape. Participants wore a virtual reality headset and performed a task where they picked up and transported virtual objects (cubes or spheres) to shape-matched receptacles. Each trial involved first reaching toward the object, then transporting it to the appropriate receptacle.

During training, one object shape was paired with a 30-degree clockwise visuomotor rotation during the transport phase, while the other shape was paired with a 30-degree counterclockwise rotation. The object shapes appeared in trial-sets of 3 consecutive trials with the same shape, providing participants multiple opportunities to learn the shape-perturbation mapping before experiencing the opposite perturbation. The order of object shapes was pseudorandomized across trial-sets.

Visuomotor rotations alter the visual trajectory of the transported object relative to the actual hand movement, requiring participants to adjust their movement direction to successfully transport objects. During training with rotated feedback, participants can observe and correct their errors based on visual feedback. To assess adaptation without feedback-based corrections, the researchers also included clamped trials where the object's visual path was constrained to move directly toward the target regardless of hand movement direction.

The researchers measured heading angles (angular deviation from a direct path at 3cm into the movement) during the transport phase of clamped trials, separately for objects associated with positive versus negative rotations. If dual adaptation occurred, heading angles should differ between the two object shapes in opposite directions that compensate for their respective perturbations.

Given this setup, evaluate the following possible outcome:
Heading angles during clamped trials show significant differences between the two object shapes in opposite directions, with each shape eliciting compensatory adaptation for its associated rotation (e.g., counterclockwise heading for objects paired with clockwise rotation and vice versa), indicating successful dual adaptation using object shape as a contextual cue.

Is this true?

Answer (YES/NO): NO